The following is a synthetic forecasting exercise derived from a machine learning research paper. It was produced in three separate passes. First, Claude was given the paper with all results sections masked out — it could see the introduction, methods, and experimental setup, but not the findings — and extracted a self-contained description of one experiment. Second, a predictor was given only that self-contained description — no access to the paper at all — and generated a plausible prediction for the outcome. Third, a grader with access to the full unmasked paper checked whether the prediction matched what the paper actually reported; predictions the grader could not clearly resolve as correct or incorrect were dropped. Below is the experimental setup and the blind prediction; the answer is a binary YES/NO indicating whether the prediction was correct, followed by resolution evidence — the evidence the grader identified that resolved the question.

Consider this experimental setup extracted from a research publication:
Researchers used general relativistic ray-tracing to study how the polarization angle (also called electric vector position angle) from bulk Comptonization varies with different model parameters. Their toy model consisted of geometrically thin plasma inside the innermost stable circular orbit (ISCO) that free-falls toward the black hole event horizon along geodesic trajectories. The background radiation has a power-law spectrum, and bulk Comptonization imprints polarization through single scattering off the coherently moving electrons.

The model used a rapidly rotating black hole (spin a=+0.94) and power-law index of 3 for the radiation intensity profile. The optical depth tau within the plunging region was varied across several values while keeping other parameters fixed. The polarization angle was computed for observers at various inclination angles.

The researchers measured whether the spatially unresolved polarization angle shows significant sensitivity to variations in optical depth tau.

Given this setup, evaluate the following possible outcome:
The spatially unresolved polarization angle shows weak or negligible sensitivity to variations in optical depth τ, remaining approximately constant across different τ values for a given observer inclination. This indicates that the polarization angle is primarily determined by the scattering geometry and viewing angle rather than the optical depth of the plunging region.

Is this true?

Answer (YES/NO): YES